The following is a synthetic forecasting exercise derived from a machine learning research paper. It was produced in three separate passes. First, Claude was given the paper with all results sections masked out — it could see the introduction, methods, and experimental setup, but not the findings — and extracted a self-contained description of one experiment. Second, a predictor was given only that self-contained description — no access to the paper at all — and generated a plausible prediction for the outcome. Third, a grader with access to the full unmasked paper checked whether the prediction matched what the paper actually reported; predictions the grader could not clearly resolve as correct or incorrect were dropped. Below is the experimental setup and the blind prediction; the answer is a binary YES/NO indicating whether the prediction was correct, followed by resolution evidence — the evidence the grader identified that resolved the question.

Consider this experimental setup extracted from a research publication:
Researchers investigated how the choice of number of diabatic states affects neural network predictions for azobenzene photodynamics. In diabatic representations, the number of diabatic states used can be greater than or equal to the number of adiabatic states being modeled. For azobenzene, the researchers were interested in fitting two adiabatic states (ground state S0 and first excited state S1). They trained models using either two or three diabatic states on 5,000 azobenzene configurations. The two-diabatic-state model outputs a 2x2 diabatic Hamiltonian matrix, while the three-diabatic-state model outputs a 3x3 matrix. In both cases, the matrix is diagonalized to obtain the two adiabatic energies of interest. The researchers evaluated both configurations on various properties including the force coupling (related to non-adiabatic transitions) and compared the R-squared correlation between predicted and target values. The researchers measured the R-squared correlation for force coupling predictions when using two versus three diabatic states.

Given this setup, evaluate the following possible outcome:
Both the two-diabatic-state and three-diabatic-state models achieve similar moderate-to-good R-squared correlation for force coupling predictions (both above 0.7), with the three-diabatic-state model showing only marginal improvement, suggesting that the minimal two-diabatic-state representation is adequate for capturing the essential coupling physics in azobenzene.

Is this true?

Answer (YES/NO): NO